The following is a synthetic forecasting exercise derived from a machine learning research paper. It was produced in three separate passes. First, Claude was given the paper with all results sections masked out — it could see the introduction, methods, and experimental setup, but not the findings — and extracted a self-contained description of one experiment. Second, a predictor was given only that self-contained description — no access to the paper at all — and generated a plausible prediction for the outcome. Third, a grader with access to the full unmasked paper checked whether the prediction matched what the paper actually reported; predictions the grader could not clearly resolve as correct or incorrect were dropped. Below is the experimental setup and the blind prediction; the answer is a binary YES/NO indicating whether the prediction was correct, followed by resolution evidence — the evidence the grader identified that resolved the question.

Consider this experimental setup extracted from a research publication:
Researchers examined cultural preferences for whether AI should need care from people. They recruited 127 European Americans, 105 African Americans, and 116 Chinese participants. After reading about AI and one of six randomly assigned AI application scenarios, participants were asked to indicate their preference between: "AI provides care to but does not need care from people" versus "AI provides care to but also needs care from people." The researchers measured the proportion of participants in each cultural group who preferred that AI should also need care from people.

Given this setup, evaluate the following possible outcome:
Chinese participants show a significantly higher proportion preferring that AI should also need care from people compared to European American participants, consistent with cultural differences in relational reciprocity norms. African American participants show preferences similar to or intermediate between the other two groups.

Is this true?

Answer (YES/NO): YES